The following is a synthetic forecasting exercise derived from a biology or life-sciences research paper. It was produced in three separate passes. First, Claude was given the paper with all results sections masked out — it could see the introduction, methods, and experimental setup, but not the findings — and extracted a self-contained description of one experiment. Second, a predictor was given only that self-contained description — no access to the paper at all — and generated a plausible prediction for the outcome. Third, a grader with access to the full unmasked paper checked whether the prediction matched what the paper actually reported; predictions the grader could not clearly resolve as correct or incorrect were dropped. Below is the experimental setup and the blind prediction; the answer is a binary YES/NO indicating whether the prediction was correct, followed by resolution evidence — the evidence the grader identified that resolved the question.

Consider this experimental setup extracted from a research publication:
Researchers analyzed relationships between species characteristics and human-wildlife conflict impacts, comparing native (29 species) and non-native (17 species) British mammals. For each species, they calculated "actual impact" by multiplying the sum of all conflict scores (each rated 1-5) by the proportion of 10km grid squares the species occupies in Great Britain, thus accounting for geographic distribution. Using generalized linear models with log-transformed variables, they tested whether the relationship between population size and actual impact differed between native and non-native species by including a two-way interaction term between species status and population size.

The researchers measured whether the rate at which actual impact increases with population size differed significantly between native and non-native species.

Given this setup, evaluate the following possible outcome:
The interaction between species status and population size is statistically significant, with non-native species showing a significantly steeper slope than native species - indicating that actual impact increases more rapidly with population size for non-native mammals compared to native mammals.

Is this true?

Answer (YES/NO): YES